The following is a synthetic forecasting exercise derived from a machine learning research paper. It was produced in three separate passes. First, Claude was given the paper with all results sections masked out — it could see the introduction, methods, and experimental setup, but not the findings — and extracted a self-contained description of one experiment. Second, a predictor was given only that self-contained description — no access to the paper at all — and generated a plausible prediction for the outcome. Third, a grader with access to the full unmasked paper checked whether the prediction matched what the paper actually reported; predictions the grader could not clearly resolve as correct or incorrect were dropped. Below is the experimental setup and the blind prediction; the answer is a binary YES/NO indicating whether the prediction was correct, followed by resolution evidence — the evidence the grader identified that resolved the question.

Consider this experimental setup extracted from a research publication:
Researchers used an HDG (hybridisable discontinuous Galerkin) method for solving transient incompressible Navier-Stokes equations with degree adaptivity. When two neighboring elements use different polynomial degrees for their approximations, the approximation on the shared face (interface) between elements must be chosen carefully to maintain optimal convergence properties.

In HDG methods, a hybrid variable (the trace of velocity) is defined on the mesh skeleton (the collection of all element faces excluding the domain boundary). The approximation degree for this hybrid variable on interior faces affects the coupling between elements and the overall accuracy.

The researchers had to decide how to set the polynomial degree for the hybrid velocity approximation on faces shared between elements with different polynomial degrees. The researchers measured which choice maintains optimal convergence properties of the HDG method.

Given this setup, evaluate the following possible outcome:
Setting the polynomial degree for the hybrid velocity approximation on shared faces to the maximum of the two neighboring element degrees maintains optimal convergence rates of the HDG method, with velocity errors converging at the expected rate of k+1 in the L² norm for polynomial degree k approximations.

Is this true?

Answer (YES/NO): YES